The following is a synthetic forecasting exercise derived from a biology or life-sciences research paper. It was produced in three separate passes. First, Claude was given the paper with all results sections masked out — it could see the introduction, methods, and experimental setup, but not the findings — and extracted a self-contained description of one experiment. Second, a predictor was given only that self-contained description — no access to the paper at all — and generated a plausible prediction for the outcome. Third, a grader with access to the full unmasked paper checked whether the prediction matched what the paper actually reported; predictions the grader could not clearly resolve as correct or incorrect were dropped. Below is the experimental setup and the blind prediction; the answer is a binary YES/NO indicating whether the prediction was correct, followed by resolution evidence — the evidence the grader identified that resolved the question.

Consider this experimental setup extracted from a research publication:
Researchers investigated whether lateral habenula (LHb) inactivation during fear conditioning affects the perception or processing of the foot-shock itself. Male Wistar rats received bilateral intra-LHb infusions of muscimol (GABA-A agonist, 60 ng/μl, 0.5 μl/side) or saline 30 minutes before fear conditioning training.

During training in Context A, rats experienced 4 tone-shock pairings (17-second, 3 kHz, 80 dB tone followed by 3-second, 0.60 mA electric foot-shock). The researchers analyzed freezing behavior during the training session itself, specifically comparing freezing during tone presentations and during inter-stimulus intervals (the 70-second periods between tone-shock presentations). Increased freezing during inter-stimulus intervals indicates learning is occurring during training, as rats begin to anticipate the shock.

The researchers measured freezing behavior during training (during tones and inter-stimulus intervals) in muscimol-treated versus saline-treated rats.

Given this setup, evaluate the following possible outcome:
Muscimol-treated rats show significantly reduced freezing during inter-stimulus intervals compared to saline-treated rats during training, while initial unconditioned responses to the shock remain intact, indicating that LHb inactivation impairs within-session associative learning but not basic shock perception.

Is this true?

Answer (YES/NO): NO